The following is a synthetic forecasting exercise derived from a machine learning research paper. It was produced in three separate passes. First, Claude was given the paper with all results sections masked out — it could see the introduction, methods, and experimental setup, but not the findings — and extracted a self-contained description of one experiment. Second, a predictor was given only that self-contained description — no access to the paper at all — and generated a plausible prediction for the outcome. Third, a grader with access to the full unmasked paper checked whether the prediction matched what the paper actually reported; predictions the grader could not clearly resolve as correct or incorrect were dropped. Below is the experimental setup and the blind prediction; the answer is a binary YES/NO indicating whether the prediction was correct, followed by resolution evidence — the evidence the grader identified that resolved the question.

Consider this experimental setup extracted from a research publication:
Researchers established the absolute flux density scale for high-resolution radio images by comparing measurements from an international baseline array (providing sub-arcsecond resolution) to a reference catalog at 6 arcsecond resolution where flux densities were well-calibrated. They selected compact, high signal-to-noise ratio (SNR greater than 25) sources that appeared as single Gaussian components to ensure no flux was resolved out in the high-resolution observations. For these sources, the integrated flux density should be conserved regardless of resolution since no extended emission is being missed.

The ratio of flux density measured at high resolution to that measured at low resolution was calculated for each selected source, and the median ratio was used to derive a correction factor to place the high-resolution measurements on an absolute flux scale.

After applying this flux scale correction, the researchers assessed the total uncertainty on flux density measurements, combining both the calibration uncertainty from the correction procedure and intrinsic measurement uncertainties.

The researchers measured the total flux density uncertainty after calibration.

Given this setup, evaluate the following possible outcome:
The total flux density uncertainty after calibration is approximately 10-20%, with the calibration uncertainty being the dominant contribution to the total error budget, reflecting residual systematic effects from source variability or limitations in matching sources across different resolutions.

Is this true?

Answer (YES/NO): NO